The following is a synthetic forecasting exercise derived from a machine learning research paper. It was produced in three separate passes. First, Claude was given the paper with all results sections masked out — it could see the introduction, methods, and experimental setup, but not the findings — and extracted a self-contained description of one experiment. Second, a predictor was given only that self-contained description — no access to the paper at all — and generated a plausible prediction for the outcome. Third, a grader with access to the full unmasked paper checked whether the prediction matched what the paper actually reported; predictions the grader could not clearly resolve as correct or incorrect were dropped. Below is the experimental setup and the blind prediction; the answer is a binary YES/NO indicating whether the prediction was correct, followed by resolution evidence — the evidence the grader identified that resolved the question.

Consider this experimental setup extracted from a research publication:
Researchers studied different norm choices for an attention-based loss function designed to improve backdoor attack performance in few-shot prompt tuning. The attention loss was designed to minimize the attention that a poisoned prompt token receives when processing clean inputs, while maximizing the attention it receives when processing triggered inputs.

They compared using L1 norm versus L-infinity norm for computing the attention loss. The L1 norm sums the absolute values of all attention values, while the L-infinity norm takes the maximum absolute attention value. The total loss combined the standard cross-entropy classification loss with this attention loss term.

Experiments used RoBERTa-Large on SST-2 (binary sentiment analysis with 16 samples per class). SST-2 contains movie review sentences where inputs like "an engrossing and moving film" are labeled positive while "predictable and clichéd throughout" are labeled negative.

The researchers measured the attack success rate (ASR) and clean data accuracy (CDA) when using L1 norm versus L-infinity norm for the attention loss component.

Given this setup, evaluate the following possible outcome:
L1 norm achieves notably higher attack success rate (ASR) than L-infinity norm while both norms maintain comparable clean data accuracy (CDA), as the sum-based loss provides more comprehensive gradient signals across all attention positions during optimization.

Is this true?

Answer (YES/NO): NO